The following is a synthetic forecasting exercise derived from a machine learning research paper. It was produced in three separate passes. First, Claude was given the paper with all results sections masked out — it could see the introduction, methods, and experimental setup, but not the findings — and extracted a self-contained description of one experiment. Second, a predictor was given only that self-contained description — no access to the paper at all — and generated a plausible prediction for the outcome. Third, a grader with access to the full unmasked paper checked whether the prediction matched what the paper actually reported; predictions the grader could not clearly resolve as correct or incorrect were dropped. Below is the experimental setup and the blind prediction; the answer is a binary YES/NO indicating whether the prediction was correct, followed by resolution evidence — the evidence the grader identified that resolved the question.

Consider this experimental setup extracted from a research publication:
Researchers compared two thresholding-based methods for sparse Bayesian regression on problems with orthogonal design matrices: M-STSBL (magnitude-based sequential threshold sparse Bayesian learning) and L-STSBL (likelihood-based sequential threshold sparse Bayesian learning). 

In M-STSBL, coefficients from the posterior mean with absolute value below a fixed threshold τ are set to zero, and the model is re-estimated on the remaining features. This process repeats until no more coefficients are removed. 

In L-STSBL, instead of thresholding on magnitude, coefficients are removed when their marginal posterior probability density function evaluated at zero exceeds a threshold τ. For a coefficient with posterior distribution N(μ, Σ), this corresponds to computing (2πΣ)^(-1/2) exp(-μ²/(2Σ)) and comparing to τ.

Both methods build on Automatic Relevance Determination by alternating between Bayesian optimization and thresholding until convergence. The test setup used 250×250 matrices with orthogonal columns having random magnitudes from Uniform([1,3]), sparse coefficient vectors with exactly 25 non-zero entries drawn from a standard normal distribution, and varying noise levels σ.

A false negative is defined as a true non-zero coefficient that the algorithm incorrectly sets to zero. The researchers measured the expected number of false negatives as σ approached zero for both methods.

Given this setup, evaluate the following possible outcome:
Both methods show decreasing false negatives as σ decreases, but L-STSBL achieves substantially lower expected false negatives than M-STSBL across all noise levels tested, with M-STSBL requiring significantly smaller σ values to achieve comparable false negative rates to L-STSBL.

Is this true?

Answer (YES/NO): NO